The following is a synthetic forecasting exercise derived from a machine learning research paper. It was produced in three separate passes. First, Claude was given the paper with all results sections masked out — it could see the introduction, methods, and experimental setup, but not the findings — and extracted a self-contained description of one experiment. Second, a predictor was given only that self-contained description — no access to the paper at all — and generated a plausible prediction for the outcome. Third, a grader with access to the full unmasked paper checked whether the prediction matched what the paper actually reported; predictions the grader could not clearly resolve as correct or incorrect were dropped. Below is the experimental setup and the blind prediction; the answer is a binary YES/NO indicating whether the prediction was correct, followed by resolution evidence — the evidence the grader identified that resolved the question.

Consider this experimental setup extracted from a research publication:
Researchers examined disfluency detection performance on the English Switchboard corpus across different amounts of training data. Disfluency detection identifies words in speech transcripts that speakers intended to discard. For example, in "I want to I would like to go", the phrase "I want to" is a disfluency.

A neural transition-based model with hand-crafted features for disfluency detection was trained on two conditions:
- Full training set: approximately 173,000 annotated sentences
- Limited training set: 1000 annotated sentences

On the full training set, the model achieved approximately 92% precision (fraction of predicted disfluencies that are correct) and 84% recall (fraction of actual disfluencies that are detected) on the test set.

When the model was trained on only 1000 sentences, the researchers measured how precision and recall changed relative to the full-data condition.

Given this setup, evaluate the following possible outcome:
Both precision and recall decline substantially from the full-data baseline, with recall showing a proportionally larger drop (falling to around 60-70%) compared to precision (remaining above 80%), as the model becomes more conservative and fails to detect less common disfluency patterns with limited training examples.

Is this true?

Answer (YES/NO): NO